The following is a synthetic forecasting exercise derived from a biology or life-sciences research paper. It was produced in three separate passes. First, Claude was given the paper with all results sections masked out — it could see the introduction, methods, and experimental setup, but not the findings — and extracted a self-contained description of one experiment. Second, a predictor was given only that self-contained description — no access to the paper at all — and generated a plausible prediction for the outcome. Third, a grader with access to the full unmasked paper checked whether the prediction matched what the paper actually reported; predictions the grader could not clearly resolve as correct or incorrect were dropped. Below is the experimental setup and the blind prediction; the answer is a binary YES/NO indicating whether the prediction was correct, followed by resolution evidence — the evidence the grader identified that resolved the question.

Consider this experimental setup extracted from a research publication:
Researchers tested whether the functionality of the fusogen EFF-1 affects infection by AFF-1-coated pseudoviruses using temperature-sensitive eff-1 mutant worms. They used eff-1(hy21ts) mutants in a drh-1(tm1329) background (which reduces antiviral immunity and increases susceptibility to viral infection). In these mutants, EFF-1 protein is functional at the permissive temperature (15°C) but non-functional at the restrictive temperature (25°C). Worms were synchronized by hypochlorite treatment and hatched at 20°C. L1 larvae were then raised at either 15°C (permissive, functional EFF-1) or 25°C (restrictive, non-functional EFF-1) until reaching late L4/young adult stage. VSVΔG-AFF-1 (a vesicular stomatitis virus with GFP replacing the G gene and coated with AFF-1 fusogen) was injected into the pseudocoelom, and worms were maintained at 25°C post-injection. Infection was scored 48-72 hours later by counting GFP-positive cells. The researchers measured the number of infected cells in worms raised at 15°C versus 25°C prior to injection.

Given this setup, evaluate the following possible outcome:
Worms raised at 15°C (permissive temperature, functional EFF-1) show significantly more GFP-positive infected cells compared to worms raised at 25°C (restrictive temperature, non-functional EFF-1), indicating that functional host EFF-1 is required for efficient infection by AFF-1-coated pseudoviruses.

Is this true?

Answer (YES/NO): YES